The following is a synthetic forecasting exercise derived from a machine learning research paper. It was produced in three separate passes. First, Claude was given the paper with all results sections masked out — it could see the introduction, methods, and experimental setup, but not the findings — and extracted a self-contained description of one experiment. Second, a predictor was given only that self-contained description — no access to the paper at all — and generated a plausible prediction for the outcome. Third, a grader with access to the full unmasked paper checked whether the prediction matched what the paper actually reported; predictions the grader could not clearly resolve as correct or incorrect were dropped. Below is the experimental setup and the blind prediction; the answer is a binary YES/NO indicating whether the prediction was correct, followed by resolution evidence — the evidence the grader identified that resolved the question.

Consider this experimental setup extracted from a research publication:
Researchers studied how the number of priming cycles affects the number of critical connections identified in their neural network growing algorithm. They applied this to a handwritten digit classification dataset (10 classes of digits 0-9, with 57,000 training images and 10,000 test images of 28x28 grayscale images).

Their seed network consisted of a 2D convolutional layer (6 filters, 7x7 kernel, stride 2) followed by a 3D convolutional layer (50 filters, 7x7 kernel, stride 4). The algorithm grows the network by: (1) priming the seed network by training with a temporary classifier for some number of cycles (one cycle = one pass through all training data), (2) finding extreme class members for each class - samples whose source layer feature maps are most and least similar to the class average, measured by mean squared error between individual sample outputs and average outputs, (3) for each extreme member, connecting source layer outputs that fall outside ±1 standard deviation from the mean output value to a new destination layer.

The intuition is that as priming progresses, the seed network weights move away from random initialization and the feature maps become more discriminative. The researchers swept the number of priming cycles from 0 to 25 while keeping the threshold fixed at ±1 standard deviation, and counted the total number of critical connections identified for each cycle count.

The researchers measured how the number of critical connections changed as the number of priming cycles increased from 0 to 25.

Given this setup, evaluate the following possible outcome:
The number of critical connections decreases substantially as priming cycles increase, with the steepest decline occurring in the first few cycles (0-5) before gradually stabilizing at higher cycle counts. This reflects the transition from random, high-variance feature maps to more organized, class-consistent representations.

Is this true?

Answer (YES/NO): NO